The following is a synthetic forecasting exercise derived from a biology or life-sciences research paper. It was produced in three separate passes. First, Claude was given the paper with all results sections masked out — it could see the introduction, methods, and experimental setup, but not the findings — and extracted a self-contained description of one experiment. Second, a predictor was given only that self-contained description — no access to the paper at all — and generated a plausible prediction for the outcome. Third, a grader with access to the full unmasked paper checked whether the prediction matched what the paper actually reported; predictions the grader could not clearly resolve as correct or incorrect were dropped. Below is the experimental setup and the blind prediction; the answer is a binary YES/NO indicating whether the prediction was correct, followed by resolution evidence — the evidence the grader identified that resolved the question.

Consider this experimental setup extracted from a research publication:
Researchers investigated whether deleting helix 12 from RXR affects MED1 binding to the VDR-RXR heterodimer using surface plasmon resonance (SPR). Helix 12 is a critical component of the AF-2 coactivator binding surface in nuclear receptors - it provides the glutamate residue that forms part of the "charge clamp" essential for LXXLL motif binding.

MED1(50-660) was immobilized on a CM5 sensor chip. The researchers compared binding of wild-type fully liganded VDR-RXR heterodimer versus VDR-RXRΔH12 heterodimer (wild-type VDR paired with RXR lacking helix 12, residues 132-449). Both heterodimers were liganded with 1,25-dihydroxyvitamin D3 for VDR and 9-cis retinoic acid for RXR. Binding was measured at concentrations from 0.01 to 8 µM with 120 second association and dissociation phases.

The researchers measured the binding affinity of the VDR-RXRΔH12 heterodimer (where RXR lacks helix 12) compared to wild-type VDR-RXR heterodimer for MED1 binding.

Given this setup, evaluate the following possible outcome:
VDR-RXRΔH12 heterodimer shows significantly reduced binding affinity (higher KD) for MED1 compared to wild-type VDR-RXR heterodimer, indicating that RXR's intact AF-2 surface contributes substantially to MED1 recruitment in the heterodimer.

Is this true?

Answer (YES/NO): NO